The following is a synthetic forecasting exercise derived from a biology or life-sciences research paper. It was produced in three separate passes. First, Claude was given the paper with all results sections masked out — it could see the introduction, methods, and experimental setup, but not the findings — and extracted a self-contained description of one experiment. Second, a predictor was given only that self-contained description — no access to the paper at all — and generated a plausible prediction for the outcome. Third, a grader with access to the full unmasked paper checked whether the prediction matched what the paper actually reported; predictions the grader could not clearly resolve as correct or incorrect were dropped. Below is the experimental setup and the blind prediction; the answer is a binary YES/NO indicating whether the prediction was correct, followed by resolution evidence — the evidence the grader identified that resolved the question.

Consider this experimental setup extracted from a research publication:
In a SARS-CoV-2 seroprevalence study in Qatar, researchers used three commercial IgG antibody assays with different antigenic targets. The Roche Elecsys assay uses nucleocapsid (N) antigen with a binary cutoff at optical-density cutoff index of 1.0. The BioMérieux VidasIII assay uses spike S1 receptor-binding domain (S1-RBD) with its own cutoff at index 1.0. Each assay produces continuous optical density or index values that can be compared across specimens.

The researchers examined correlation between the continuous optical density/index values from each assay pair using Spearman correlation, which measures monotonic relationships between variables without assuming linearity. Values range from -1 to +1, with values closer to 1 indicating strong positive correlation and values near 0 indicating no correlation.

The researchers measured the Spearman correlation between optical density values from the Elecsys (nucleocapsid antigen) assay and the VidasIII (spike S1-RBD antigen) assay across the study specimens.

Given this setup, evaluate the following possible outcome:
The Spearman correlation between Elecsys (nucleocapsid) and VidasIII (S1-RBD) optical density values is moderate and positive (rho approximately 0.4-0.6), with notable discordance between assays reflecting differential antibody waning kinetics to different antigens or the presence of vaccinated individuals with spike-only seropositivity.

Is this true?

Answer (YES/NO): NO